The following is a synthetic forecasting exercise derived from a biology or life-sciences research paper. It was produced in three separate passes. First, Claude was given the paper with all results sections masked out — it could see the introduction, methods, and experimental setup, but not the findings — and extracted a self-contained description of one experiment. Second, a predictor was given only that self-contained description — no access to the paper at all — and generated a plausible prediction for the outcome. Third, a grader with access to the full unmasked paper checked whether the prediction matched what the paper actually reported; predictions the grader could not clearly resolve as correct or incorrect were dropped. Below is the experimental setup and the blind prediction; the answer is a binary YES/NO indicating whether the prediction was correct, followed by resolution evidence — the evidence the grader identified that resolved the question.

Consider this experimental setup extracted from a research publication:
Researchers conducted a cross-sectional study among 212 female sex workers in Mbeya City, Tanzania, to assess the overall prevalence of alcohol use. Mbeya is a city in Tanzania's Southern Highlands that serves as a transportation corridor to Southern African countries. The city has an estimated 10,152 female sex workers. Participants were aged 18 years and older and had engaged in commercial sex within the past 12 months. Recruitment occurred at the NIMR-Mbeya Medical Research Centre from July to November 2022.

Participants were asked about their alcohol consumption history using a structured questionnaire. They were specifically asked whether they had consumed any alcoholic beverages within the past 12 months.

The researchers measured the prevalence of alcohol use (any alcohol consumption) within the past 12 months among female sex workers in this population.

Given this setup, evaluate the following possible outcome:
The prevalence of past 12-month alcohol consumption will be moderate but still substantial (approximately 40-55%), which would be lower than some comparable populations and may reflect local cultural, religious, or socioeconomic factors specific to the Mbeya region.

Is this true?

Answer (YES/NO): NO